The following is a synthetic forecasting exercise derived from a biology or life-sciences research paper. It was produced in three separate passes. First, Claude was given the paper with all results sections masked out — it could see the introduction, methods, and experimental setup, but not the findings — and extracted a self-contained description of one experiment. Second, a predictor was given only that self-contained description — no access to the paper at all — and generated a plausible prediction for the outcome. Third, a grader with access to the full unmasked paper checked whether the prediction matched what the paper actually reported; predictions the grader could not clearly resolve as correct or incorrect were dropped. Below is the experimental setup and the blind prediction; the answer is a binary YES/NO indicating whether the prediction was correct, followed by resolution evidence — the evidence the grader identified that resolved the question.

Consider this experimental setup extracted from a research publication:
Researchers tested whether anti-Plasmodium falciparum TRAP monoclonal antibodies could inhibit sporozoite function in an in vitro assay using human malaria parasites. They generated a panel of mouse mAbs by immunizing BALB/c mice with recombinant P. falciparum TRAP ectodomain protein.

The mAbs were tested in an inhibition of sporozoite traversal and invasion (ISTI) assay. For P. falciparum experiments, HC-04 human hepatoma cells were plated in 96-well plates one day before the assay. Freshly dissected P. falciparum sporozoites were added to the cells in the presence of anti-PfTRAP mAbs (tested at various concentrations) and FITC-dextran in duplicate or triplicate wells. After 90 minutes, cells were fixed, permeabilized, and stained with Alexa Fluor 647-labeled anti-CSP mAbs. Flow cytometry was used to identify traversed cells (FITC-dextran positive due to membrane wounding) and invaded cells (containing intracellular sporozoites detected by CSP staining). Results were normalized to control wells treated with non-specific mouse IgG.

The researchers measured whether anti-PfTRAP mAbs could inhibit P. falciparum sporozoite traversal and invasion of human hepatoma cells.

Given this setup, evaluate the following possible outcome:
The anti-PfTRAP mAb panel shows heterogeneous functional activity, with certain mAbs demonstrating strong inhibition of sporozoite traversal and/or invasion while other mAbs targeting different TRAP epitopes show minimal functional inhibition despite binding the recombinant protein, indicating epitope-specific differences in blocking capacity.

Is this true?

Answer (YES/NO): NO